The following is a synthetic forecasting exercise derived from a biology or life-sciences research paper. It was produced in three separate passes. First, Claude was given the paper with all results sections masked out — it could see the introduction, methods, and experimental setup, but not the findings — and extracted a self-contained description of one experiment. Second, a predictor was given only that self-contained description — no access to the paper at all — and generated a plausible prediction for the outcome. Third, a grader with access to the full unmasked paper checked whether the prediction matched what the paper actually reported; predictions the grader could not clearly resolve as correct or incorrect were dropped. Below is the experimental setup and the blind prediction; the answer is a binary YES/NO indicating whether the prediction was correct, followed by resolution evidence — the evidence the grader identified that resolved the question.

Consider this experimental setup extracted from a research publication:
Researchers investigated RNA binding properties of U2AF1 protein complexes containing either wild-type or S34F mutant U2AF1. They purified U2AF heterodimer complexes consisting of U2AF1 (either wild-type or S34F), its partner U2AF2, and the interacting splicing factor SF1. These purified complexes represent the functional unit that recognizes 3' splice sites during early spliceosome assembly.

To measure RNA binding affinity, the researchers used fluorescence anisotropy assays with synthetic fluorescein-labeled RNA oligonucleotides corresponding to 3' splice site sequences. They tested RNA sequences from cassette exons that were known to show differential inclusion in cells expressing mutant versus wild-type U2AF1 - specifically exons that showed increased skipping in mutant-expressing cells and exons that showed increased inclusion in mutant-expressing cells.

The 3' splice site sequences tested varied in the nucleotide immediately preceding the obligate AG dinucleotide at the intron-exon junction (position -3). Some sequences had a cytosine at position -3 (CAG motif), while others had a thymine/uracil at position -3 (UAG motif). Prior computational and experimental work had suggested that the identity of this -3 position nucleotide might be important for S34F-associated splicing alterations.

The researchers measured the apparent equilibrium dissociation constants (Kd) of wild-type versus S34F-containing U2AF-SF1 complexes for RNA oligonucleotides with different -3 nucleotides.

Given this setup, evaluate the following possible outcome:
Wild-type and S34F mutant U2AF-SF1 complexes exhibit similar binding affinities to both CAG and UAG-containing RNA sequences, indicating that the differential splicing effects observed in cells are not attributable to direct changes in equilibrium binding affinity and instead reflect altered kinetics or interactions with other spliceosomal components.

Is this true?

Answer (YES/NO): NO